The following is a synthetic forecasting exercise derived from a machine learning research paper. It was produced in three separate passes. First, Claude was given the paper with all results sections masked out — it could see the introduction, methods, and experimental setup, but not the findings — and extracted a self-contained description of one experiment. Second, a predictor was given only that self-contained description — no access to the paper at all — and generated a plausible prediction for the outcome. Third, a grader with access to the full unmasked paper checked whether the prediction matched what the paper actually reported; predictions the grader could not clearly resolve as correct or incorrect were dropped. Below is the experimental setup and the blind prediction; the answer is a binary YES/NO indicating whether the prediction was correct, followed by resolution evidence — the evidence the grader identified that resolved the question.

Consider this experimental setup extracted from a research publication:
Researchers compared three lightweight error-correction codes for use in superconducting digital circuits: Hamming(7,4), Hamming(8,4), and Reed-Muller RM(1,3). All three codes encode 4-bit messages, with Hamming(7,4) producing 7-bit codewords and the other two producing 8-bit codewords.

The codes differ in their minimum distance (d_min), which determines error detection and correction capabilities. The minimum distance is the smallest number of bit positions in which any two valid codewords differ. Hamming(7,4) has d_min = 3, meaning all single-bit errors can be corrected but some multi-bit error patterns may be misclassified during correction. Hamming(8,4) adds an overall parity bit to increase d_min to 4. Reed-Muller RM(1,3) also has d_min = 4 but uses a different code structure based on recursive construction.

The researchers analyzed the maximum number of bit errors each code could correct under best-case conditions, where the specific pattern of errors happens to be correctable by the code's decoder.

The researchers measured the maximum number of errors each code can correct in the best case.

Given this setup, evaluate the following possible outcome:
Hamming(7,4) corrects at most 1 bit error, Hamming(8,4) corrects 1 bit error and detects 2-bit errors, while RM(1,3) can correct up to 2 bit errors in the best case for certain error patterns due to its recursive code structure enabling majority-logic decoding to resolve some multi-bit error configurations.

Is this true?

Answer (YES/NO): YES